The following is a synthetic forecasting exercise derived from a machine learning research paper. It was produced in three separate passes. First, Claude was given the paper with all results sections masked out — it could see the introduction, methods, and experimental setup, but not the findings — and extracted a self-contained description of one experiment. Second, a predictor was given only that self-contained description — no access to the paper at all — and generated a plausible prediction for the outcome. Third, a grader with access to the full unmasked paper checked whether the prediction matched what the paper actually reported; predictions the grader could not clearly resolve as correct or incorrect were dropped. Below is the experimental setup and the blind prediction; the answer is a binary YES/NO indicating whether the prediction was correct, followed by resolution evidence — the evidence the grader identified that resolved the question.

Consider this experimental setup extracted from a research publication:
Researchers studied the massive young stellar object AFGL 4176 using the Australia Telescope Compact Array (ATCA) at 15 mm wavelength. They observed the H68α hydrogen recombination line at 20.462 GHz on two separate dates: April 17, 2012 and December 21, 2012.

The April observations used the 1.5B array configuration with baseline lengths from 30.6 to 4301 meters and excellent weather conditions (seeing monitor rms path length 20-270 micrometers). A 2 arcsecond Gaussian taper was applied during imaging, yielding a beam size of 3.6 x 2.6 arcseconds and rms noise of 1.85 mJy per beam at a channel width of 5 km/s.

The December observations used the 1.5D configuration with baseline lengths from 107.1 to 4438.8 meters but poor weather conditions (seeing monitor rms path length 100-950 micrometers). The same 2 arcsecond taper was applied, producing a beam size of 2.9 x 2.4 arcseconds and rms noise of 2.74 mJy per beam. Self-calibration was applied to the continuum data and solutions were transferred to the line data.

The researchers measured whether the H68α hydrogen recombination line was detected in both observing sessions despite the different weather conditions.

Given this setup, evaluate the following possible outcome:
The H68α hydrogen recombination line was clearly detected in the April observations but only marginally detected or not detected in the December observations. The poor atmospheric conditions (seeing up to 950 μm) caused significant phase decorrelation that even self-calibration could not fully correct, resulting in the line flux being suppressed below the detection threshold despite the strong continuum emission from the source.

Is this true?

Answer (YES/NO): NO